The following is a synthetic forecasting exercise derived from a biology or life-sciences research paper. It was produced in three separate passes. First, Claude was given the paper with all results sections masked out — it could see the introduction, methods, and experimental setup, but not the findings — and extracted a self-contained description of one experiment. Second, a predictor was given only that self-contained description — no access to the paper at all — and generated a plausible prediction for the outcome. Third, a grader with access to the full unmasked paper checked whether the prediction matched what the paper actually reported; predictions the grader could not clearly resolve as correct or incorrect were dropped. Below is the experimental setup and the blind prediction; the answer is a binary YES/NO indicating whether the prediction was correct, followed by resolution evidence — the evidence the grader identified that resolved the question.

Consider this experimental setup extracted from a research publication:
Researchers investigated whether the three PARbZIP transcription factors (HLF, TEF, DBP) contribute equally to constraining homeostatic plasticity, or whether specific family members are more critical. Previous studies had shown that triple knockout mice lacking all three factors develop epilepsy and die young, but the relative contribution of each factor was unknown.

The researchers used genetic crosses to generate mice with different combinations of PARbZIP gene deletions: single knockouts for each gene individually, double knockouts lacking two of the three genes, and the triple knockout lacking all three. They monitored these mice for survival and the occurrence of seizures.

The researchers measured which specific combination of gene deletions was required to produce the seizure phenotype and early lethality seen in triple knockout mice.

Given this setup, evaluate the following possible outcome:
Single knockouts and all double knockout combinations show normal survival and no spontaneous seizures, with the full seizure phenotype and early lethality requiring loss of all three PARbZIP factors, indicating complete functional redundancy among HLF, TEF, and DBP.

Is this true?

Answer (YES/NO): NO